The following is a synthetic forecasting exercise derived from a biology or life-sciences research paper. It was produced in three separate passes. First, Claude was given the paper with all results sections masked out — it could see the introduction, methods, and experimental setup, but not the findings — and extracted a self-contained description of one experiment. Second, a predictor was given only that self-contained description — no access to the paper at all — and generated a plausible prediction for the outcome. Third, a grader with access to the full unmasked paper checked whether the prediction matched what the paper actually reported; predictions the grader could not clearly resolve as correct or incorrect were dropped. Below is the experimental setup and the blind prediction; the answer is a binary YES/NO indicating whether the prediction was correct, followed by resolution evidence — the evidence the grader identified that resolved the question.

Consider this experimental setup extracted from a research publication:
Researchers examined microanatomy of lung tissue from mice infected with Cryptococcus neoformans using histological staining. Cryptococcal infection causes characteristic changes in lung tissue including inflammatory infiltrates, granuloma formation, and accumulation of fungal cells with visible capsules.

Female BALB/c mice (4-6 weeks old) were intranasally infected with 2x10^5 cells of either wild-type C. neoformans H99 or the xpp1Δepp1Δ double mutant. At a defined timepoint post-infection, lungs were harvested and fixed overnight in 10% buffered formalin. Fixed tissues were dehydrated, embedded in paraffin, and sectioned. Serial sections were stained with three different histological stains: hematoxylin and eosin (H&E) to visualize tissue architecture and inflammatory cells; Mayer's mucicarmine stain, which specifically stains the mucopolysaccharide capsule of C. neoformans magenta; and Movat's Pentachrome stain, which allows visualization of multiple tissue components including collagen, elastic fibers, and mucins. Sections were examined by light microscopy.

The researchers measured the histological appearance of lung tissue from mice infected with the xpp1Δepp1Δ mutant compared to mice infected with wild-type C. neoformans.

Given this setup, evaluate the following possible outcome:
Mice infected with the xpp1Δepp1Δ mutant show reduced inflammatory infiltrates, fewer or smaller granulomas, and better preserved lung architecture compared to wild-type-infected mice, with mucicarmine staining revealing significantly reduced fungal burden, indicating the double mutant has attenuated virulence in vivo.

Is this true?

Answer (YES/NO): NO